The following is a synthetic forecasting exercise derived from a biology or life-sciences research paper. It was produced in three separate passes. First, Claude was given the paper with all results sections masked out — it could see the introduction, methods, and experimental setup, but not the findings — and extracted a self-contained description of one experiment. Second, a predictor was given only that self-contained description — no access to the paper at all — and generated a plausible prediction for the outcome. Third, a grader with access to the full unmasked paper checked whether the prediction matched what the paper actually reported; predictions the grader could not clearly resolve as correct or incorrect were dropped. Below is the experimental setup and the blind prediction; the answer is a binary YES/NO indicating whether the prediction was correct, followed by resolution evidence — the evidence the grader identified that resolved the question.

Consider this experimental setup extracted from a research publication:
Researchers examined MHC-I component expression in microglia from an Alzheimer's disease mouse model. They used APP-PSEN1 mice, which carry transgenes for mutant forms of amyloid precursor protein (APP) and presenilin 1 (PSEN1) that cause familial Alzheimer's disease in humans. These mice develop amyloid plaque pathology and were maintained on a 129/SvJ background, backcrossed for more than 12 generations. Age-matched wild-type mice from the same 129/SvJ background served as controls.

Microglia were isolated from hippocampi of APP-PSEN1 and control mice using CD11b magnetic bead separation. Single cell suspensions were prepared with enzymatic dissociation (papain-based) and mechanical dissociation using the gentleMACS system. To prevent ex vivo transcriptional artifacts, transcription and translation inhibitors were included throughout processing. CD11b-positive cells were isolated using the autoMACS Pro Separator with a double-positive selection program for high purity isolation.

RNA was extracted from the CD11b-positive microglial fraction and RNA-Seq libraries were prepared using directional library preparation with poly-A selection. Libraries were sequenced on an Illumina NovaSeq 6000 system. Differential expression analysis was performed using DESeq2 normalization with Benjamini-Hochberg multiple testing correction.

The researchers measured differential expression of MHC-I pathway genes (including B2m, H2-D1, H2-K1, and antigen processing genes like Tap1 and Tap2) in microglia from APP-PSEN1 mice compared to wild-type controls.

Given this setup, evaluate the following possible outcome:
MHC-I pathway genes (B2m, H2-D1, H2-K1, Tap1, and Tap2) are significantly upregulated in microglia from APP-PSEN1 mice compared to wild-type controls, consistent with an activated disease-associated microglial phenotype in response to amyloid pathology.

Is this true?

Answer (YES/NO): YES